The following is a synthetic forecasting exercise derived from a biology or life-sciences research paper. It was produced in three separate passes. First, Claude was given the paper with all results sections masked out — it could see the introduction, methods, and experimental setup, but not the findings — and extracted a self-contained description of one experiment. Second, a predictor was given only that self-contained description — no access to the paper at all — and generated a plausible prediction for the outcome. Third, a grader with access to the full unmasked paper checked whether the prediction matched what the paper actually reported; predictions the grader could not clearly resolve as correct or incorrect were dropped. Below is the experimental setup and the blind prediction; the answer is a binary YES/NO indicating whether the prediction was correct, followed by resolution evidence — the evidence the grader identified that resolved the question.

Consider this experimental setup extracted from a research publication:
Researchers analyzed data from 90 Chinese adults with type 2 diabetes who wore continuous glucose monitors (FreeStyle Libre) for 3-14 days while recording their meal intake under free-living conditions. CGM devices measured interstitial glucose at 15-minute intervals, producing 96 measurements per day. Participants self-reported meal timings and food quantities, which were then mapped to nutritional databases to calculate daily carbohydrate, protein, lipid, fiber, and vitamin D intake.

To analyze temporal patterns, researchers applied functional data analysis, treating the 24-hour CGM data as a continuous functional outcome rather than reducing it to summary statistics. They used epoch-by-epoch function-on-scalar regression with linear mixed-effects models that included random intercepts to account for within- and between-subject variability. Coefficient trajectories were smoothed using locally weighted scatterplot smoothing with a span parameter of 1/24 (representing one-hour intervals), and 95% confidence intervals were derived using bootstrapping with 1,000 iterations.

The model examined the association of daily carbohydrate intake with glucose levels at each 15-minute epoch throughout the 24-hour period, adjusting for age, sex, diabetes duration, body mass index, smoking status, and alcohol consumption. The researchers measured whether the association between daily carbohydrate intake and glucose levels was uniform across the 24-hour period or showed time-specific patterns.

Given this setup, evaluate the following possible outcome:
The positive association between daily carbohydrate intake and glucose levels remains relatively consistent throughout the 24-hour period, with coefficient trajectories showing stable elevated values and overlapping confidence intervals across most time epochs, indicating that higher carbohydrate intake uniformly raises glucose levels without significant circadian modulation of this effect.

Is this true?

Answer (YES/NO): NO